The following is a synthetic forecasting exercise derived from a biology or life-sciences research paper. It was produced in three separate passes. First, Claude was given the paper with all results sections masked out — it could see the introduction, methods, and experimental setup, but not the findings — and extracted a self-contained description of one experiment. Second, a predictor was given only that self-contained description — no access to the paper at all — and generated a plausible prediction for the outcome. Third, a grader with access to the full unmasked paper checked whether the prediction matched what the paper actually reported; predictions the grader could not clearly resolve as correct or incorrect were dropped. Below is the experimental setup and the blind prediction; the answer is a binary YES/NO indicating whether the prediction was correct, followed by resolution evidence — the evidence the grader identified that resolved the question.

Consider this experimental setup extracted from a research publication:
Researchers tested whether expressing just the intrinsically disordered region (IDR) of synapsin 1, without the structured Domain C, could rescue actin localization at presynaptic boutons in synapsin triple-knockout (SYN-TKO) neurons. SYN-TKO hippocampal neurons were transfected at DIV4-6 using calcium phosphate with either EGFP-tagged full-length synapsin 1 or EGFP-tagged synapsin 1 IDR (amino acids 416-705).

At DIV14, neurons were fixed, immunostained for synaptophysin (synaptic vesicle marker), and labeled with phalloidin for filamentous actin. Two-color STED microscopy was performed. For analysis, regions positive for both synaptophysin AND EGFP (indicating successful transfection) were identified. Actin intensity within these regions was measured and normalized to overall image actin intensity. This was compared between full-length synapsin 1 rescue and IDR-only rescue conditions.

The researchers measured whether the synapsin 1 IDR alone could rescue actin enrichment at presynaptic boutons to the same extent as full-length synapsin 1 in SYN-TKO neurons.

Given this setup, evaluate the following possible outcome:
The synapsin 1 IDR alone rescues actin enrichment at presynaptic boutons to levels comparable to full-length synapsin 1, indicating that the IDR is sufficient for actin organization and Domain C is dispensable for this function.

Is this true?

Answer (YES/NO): YES